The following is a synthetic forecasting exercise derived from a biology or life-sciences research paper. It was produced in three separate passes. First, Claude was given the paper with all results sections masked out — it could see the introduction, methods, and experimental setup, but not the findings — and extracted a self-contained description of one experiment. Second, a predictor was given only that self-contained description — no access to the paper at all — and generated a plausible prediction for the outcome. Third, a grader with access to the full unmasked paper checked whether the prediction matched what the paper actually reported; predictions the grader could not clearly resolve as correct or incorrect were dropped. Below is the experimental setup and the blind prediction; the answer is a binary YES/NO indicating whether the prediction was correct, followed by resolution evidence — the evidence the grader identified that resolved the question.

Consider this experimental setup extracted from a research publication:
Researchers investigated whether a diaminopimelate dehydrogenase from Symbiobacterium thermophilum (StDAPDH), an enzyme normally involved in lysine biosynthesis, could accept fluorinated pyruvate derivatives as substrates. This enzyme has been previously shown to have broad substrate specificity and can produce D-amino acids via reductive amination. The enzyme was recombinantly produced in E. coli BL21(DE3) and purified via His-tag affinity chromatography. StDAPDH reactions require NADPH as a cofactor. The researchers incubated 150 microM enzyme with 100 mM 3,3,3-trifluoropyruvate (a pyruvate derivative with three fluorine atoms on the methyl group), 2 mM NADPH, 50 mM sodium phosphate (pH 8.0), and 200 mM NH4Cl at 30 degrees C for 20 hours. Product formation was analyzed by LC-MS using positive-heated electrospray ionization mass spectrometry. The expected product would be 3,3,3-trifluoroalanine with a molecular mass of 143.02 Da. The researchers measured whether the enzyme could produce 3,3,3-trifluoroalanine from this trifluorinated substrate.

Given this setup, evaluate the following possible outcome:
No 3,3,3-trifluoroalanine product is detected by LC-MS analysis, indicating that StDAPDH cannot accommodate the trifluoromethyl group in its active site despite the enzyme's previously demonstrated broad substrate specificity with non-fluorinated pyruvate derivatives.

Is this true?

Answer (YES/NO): NO